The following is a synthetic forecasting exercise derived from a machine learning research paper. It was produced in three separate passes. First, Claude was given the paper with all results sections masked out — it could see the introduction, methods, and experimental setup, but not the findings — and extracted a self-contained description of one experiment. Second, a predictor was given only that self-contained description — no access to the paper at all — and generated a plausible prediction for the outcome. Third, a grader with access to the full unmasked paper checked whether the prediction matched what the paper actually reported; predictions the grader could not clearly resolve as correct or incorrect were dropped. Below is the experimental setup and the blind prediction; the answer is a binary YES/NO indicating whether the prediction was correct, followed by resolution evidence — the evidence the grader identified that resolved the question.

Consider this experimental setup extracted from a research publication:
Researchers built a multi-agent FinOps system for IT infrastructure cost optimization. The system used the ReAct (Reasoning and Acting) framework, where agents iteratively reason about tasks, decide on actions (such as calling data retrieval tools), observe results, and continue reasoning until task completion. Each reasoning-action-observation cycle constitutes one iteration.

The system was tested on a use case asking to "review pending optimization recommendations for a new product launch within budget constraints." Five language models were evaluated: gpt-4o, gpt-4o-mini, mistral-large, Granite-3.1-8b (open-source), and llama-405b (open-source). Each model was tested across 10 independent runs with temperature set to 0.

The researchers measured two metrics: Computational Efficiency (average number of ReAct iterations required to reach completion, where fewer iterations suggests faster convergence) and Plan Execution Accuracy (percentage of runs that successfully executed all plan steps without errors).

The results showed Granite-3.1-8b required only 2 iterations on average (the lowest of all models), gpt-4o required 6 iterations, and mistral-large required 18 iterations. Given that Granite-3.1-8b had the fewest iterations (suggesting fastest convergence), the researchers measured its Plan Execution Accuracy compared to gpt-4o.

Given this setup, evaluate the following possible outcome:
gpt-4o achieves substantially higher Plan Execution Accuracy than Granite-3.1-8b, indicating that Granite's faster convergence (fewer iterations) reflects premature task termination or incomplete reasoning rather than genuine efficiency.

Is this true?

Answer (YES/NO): YES